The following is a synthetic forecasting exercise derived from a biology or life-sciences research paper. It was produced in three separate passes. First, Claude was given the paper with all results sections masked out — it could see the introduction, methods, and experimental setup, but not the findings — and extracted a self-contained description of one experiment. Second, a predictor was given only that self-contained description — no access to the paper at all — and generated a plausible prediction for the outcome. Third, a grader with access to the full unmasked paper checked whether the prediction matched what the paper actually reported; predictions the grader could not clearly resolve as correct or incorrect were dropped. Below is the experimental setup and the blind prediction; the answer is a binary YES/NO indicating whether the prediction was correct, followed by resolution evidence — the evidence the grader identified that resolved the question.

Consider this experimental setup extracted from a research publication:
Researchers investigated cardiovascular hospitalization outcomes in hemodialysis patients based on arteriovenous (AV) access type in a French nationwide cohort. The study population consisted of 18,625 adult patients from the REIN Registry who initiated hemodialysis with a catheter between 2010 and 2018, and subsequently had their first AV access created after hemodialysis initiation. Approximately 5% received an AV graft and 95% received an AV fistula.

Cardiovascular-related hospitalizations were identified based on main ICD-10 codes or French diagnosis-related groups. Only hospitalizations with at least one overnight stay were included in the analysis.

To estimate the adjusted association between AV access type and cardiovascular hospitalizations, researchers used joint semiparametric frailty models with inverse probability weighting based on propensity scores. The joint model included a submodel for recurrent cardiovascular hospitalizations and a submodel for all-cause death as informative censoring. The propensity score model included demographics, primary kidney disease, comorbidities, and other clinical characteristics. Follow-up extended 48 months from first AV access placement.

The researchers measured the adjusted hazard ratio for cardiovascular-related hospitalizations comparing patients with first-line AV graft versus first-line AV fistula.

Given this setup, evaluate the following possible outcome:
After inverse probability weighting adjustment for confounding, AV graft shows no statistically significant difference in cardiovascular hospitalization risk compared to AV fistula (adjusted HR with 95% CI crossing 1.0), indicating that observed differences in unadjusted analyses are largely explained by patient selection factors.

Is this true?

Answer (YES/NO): NO